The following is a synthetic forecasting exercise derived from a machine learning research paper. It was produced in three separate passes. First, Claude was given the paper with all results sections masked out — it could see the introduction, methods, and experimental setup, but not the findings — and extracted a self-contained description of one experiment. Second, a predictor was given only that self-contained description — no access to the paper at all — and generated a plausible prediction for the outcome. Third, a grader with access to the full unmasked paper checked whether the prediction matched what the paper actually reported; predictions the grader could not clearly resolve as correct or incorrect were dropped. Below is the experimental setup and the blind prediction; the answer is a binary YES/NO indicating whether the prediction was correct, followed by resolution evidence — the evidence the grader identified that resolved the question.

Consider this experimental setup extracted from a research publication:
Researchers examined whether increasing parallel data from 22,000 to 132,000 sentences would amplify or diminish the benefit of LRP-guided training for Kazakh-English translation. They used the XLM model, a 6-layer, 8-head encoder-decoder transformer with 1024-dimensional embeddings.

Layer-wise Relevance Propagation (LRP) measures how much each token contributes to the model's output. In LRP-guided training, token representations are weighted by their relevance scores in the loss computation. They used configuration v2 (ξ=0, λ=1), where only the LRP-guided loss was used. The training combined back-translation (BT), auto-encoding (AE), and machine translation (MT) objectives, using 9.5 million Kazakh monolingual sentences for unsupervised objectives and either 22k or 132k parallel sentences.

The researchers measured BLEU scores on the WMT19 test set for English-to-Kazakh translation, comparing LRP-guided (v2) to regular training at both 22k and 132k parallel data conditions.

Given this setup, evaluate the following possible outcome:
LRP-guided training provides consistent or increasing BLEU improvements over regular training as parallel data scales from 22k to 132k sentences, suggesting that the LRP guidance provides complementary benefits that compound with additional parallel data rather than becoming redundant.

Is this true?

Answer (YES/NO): YES